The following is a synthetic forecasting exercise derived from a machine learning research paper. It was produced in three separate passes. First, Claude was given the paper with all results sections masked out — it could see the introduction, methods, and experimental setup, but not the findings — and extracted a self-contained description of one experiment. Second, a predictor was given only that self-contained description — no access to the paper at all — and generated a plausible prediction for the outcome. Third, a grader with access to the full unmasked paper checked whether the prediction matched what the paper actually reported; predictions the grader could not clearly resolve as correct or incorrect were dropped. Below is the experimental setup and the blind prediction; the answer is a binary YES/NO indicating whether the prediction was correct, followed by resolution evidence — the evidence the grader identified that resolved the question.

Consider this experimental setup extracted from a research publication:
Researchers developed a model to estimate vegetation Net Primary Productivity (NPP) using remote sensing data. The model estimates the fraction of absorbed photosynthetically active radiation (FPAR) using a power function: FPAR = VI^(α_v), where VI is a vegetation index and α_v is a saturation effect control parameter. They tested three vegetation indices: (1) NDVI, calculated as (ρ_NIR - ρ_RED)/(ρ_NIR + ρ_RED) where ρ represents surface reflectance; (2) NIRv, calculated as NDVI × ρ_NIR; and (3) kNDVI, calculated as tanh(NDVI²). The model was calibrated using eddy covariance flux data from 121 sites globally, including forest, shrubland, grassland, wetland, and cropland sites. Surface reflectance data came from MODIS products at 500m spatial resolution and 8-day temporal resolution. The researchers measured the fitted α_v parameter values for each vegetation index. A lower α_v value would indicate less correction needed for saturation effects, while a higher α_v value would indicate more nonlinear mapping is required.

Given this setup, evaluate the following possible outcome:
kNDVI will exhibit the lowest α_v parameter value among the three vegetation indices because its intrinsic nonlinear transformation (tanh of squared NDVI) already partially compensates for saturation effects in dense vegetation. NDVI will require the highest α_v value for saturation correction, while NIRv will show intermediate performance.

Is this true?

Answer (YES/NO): YES